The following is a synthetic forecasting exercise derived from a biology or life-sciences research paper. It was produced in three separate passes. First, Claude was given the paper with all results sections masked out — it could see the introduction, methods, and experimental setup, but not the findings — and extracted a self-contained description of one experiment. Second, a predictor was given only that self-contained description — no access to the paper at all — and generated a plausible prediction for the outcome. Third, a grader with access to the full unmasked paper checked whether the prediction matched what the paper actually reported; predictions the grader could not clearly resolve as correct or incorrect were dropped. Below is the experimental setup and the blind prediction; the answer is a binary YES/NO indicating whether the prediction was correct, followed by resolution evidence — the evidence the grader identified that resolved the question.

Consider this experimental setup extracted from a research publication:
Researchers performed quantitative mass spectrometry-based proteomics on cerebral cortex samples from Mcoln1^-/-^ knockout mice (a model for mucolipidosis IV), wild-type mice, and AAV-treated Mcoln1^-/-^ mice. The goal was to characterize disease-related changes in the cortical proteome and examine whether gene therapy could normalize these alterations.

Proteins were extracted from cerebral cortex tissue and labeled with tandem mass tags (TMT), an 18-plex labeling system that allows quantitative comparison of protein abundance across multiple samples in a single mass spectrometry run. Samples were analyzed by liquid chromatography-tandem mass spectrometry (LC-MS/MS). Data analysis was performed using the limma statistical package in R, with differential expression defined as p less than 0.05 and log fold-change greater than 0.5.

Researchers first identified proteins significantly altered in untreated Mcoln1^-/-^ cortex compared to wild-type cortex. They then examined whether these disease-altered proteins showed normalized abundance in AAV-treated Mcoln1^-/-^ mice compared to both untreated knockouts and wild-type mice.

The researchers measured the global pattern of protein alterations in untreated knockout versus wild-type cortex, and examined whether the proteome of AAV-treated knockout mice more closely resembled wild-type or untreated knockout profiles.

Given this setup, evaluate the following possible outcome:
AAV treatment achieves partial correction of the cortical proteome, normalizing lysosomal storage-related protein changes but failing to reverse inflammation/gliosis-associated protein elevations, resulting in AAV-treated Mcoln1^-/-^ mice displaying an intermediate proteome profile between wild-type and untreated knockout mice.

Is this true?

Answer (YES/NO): NO